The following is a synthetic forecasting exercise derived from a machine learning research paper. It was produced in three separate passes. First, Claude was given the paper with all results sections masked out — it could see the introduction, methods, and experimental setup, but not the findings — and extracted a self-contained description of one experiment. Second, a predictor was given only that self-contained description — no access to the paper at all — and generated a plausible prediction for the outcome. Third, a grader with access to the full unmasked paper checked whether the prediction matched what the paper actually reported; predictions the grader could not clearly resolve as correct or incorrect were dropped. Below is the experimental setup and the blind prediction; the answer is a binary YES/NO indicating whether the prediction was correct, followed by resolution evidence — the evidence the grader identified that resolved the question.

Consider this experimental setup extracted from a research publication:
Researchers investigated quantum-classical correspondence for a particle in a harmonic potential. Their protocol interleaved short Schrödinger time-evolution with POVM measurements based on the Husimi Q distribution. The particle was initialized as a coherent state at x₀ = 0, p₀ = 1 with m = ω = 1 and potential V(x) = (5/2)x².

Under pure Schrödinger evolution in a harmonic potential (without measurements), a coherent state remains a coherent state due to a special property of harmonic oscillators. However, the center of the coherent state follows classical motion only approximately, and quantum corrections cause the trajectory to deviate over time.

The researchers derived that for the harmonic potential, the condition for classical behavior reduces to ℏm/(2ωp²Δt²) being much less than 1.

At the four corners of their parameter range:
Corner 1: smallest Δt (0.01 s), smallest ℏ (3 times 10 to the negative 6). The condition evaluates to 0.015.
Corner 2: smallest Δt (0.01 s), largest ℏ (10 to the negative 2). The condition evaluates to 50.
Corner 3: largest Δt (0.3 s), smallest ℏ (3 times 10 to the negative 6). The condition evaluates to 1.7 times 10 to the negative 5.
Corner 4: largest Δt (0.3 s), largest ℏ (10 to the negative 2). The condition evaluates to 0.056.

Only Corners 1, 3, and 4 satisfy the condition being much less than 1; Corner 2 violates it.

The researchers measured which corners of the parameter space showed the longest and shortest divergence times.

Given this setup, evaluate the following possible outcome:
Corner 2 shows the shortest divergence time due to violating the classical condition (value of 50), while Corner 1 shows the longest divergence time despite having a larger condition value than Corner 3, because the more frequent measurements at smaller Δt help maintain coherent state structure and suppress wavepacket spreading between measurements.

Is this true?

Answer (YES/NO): YES